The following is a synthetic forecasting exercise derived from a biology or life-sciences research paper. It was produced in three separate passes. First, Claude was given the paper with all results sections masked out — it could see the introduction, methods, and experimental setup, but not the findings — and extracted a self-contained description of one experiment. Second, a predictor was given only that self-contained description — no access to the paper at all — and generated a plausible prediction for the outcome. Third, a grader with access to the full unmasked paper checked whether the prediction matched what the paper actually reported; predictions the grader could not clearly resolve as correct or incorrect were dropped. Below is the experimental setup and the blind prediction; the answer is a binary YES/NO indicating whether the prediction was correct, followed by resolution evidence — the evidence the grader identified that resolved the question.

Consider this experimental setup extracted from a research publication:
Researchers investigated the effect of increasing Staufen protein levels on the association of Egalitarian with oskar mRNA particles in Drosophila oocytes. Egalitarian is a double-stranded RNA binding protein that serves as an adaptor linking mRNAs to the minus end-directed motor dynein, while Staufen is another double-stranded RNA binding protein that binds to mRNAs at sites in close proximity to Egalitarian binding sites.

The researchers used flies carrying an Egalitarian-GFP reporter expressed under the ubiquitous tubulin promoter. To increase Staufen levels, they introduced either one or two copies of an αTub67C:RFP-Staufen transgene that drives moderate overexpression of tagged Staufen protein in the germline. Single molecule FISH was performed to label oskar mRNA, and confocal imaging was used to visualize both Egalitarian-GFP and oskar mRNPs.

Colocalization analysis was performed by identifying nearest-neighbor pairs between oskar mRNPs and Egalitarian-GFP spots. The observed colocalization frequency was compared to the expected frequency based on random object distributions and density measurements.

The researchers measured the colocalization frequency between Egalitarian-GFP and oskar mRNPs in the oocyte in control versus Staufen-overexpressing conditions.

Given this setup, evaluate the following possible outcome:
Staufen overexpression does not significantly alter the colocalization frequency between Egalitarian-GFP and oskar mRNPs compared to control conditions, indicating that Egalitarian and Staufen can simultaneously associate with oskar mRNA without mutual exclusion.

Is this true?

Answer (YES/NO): NO